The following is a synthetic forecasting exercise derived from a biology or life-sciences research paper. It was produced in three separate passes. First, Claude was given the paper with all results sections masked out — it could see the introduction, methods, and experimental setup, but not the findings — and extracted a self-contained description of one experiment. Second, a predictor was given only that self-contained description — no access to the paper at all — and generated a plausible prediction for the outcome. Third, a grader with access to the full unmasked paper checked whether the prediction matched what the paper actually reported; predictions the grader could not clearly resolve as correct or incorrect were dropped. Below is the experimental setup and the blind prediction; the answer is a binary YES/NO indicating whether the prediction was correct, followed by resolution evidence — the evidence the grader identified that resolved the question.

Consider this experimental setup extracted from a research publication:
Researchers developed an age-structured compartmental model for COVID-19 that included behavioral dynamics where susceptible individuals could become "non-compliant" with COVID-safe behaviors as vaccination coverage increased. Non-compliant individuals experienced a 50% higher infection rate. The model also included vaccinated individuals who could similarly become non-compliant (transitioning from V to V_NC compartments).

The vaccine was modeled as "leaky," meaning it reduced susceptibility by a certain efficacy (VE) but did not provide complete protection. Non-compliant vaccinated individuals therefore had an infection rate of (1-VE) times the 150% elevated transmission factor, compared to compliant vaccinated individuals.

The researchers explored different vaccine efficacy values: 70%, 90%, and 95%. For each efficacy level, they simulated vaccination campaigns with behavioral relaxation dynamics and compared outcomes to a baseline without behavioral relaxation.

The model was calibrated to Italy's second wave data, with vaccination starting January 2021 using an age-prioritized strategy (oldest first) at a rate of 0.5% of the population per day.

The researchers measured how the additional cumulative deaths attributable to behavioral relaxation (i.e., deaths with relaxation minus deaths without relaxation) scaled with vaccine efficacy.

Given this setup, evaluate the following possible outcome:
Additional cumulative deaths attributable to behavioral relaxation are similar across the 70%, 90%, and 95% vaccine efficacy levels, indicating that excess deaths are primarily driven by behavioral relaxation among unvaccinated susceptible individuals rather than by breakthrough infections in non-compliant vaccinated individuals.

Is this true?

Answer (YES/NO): NO